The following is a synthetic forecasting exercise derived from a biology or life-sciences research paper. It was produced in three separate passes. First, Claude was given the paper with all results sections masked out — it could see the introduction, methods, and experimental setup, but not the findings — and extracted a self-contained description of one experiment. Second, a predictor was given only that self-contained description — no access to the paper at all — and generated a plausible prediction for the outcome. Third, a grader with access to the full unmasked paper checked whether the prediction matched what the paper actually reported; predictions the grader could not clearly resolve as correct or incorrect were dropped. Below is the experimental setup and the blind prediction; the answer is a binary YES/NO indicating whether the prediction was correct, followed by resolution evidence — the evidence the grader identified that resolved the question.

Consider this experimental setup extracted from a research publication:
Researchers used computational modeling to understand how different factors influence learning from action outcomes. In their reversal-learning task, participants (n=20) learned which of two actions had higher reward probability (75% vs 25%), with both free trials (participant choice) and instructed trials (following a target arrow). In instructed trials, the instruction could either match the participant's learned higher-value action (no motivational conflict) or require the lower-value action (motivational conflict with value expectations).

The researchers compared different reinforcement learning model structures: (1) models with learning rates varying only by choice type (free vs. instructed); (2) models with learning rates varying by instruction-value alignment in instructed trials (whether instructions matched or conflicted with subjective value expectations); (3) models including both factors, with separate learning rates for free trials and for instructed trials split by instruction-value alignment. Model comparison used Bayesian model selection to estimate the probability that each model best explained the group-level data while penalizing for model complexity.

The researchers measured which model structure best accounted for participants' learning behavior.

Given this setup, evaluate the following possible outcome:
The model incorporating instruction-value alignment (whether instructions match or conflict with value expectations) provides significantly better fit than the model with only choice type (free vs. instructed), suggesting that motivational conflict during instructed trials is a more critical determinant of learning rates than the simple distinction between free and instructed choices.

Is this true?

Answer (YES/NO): NO